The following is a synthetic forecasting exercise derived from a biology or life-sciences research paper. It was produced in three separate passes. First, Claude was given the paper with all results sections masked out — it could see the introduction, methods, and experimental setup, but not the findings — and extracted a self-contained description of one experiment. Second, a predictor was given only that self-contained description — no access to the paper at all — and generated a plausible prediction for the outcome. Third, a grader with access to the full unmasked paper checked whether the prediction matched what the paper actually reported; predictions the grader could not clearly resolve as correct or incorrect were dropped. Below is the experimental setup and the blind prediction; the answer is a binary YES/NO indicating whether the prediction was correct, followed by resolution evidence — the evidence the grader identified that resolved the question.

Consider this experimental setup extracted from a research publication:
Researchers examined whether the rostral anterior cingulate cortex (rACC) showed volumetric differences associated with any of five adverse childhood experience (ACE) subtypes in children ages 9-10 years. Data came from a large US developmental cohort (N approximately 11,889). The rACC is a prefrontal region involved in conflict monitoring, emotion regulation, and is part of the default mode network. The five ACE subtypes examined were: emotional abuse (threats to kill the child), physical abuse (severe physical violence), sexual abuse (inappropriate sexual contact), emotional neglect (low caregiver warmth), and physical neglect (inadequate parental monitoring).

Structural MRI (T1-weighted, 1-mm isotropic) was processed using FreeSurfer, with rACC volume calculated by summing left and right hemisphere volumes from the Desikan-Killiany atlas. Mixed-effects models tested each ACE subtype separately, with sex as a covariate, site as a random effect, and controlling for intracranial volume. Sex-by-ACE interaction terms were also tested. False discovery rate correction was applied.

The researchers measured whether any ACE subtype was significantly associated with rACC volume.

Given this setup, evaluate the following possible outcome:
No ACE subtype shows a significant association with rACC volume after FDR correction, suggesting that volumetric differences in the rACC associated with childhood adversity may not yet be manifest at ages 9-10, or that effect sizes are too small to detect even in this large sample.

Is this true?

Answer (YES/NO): YES